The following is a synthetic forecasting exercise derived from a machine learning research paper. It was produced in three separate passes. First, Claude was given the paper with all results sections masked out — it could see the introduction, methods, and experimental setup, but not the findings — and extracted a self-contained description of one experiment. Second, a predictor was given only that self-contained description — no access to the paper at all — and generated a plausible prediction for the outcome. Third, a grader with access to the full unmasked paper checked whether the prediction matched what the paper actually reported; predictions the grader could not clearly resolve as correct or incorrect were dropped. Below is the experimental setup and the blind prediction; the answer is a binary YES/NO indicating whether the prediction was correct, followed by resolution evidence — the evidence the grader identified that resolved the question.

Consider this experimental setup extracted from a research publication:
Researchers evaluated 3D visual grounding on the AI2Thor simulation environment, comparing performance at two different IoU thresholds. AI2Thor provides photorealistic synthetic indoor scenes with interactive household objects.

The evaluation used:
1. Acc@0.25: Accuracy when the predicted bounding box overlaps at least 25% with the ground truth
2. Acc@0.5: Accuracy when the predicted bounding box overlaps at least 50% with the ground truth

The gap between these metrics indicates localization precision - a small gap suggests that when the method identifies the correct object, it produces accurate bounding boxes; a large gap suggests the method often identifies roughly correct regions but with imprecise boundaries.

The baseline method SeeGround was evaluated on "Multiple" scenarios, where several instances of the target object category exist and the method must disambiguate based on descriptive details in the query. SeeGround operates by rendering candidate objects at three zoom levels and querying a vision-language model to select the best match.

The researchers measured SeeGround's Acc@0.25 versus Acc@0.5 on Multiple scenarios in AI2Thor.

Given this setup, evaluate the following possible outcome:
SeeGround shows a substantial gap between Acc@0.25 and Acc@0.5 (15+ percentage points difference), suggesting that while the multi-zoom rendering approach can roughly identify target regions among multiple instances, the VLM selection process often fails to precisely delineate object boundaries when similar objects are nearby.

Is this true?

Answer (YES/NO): NO